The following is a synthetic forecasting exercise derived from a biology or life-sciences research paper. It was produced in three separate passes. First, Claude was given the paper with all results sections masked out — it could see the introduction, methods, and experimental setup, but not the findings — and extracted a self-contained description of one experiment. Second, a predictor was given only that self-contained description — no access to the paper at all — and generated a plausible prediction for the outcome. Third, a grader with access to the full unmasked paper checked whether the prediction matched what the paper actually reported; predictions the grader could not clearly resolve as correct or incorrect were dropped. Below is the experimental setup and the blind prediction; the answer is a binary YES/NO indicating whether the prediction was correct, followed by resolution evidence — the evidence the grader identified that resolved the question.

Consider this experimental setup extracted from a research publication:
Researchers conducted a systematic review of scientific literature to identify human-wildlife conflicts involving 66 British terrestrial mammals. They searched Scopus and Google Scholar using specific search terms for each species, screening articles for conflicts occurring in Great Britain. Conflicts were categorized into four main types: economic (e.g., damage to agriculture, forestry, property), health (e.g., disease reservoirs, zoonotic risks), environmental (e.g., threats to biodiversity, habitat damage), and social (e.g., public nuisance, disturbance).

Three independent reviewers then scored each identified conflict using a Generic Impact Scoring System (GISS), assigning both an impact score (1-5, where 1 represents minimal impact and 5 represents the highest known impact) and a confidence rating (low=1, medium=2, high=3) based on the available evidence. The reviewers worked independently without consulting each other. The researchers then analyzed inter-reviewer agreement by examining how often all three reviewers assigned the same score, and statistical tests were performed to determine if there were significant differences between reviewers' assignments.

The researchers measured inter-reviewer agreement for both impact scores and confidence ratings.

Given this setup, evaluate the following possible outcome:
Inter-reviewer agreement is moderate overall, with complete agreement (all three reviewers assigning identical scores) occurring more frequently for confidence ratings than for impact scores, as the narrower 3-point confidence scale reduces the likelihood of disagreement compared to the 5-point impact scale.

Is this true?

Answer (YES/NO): NO